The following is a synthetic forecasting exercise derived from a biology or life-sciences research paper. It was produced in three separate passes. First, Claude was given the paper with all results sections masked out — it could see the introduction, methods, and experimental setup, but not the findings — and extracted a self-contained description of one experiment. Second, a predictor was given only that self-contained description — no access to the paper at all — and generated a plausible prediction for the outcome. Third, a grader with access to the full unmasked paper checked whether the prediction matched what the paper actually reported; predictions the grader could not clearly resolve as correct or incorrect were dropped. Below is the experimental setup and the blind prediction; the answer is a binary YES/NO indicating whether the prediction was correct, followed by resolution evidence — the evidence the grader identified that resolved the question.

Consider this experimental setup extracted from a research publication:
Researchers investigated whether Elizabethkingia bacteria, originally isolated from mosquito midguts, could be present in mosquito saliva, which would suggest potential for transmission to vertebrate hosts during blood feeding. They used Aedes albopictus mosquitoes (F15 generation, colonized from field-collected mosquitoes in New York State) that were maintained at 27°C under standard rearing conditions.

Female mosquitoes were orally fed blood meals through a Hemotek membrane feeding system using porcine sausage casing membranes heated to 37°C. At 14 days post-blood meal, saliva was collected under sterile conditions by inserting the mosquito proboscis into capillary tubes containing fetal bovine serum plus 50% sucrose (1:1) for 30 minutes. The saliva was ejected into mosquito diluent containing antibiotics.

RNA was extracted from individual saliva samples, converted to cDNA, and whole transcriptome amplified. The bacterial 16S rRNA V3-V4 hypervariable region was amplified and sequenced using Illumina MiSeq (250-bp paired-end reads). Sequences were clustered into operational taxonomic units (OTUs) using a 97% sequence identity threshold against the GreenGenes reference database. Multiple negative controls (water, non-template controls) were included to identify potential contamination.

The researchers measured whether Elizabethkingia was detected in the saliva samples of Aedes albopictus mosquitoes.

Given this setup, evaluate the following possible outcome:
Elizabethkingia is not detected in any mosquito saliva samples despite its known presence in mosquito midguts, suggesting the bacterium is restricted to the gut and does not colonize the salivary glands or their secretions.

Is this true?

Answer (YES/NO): NO